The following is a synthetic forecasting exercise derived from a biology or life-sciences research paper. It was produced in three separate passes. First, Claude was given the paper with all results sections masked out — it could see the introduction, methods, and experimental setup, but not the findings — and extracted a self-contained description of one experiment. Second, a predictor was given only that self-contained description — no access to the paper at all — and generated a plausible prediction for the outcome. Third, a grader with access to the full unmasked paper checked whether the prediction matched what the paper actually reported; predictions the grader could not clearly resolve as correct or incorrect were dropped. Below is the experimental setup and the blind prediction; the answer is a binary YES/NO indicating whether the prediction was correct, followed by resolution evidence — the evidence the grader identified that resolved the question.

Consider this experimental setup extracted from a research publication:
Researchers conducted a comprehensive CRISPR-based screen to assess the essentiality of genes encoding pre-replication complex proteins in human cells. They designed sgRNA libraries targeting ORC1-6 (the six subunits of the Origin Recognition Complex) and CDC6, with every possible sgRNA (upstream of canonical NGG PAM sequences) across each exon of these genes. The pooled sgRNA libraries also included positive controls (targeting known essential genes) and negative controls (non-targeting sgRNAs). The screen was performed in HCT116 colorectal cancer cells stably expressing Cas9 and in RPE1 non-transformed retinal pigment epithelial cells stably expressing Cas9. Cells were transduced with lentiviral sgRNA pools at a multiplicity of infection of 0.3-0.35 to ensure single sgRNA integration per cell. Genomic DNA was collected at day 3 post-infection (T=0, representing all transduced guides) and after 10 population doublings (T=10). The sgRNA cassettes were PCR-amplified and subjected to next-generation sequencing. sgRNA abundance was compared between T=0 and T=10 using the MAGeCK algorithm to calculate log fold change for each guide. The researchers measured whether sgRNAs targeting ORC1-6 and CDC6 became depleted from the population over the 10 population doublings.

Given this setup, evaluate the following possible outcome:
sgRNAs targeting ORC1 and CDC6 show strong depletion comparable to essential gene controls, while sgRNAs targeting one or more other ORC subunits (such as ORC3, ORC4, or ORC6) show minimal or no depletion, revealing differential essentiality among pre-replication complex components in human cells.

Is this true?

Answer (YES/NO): NO